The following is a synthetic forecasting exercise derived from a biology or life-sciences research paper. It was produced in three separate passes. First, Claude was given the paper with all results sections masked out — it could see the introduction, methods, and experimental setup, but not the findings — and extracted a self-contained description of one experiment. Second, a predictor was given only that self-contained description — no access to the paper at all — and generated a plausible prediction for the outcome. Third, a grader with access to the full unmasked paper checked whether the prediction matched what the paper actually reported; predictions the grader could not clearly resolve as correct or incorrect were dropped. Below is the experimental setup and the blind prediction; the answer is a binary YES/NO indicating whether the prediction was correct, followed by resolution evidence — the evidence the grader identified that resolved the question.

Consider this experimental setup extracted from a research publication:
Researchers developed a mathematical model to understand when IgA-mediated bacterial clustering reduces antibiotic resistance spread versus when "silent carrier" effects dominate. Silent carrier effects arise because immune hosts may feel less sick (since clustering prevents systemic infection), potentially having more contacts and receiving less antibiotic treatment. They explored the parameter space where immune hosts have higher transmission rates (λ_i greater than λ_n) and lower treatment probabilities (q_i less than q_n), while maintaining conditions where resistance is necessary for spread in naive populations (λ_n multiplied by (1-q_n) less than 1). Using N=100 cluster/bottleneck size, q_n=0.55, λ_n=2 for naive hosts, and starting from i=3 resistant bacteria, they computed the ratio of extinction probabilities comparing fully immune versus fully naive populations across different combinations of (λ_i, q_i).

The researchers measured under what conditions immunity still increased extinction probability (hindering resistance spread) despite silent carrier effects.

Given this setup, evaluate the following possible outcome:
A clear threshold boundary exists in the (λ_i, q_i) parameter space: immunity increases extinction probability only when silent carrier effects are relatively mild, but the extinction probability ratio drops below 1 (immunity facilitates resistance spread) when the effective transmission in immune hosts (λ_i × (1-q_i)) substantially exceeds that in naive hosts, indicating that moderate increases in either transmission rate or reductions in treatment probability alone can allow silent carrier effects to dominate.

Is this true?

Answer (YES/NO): NO